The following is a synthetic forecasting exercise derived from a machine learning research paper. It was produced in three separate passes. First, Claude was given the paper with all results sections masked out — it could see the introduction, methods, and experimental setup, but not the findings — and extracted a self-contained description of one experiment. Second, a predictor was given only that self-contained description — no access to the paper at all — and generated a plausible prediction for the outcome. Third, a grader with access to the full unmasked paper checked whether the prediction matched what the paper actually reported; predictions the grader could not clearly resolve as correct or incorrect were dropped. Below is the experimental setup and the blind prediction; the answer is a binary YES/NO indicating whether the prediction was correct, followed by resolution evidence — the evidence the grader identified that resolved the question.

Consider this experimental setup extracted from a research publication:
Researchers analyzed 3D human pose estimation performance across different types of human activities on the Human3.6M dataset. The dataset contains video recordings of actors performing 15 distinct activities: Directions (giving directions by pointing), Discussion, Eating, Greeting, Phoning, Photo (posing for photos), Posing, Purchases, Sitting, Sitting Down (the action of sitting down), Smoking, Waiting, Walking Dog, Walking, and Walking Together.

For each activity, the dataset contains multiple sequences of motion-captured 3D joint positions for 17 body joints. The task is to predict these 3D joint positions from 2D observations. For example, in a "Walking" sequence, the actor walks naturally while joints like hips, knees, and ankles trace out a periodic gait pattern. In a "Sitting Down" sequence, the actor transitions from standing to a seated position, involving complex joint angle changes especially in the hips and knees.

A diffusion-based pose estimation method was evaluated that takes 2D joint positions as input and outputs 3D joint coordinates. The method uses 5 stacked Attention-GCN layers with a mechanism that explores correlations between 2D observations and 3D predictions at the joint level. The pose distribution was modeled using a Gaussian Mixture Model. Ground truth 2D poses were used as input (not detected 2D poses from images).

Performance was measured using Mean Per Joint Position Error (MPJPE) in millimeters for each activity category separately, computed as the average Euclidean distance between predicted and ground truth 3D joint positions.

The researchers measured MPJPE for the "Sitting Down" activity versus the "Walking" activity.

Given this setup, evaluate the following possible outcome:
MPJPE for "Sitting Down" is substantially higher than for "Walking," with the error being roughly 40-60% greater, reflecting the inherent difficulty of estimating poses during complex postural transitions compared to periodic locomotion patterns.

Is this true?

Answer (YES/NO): NO